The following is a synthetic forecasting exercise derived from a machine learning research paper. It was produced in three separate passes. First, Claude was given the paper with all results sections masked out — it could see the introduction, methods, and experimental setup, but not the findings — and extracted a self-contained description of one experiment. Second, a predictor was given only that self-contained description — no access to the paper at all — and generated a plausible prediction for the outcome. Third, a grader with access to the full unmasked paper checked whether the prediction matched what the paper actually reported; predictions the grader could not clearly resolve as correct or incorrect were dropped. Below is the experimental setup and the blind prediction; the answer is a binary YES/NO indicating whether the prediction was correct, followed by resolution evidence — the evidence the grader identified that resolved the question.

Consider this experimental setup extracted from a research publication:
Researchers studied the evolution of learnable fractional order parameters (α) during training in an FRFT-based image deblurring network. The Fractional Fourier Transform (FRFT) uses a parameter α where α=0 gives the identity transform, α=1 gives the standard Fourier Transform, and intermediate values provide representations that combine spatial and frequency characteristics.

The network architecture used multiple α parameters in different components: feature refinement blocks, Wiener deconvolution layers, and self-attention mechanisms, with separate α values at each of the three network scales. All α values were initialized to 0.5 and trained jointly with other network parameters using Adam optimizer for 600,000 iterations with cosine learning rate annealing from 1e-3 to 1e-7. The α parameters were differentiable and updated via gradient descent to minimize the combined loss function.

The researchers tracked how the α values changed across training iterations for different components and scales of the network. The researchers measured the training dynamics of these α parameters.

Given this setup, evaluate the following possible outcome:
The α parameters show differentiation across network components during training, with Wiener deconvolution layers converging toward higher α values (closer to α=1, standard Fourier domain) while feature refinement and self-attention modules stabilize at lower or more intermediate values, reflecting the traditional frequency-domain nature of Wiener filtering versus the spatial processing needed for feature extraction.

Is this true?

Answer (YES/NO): NO